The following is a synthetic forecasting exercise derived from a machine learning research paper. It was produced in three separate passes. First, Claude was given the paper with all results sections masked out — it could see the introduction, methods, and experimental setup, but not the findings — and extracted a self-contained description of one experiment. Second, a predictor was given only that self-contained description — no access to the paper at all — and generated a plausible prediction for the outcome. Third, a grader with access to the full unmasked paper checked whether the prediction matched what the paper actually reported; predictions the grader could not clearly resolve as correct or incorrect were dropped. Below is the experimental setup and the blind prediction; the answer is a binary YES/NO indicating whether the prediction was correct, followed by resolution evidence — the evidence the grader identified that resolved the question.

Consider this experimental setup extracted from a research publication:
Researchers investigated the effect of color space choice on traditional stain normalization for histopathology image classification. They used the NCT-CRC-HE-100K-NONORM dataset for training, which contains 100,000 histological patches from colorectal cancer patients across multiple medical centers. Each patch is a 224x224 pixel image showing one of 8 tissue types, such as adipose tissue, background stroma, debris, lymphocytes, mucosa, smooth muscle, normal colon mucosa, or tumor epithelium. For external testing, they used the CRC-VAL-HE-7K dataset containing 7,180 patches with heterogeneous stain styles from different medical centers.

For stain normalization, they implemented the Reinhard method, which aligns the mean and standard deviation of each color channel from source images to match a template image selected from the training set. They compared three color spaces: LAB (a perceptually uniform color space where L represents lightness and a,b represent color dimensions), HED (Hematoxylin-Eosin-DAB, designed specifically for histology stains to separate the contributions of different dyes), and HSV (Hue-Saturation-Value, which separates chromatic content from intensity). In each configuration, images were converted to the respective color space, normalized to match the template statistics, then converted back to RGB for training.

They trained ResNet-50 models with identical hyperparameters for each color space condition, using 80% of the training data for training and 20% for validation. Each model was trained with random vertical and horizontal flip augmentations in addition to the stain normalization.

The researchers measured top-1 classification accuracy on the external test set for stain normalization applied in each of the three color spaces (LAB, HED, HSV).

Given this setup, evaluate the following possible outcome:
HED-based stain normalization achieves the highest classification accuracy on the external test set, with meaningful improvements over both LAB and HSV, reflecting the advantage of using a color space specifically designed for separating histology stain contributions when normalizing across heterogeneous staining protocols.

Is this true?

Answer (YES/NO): NO